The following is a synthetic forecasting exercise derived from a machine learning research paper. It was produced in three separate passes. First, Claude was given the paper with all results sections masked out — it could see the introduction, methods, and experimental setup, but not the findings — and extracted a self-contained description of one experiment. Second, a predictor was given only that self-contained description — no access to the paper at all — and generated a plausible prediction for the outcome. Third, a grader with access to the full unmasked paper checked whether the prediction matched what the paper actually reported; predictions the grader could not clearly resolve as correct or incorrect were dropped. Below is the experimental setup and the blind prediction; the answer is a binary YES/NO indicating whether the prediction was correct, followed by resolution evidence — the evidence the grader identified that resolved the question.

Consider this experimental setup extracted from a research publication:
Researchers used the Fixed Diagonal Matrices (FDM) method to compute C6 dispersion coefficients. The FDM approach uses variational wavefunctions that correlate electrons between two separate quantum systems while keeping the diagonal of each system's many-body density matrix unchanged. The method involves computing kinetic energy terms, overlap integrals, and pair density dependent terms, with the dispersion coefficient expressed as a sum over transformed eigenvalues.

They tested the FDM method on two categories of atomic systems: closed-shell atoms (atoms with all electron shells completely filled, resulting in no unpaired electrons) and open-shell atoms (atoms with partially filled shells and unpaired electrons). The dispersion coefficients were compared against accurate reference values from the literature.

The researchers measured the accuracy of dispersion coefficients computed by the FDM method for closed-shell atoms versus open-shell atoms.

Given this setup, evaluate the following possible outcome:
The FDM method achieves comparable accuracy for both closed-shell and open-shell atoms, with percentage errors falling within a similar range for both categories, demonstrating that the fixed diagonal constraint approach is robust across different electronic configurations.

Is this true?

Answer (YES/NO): NO